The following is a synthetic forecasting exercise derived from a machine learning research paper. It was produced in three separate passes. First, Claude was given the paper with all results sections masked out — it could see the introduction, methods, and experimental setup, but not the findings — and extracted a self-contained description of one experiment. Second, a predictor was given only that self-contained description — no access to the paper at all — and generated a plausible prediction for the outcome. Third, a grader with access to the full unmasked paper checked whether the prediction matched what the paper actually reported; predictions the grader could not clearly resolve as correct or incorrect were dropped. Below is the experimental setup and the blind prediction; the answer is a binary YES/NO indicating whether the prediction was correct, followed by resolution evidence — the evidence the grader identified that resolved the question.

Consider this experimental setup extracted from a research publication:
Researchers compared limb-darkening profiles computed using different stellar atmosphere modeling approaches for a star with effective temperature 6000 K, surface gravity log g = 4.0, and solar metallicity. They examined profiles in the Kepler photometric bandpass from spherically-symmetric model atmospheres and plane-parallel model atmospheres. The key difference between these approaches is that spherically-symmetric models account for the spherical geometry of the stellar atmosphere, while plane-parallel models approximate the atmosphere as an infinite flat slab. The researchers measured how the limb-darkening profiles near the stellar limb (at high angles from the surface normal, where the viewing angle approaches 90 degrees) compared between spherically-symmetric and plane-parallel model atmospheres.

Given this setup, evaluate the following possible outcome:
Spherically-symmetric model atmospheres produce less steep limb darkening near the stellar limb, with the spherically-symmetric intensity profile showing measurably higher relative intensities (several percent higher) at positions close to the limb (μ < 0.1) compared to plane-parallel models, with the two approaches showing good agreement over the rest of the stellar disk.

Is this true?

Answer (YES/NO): NO